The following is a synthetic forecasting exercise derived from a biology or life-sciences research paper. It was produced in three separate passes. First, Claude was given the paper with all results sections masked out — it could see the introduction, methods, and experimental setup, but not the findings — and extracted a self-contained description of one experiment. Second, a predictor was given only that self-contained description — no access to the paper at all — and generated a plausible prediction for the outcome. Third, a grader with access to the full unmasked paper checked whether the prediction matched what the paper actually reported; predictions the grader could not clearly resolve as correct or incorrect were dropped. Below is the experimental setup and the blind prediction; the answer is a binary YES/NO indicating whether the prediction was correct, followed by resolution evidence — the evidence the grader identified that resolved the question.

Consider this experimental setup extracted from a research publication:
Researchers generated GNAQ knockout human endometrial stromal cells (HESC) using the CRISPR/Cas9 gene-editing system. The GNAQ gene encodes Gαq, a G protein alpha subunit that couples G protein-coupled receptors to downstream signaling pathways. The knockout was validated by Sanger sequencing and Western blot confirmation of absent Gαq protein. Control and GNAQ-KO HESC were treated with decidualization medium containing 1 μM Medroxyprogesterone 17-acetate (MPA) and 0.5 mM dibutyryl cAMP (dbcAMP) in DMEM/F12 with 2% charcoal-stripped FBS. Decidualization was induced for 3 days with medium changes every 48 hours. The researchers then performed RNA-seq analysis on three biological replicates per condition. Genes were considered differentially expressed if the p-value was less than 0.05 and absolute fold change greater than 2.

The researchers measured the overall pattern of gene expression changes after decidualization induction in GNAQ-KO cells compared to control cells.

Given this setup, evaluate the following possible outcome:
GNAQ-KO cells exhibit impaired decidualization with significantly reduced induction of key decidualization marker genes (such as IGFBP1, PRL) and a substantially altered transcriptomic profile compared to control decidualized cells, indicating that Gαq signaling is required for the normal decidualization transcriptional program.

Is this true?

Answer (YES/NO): NO